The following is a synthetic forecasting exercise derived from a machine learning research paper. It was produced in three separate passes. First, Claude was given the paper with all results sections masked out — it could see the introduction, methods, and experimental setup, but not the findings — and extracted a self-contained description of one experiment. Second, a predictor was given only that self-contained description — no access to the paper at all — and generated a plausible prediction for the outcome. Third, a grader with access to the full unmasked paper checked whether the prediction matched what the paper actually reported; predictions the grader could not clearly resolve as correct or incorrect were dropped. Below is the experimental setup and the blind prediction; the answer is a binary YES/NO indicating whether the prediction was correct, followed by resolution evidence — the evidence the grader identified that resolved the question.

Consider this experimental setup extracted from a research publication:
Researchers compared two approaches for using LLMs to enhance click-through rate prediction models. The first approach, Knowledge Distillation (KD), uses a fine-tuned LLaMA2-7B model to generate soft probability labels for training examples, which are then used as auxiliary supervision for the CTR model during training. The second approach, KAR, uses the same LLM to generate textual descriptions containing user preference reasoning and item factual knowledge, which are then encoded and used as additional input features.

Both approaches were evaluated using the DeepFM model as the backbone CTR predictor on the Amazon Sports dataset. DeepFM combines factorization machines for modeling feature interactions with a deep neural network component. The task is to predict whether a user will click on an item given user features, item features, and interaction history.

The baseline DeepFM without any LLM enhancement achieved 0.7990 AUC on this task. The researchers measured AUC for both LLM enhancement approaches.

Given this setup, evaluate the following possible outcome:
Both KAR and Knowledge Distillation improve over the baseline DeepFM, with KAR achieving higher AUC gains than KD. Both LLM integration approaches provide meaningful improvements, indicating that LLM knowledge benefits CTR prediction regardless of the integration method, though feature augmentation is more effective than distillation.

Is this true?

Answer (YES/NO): NO